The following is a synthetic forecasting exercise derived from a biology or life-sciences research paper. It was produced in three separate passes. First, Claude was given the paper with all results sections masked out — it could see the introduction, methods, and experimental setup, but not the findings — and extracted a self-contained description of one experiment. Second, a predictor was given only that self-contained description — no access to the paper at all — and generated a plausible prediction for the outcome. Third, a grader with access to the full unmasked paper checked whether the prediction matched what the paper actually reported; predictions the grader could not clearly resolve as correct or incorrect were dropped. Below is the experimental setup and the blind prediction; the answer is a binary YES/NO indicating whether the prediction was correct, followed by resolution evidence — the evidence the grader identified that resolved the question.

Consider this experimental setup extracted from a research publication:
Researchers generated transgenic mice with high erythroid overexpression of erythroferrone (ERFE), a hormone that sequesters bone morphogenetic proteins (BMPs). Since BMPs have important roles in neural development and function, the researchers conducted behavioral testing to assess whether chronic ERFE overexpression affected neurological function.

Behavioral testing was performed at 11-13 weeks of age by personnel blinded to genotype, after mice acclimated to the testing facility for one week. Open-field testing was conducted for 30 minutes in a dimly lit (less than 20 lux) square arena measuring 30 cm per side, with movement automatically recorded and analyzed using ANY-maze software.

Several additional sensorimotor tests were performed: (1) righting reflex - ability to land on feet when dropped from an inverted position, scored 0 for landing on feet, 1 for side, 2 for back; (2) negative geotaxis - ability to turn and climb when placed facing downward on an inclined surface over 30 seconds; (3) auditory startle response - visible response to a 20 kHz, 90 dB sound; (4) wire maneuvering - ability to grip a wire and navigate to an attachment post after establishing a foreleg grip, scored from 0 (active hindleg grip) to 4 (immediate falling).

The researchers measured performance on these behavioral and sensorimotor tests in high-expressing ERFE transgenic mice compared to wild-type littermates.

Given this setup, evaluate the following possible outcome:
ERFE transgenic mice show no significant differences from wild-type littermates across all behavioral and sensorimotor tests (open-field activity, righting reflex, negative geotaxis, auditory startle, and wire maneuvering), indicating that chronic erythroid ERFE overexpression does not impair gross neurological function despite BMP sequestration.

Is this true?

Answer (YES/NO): NO